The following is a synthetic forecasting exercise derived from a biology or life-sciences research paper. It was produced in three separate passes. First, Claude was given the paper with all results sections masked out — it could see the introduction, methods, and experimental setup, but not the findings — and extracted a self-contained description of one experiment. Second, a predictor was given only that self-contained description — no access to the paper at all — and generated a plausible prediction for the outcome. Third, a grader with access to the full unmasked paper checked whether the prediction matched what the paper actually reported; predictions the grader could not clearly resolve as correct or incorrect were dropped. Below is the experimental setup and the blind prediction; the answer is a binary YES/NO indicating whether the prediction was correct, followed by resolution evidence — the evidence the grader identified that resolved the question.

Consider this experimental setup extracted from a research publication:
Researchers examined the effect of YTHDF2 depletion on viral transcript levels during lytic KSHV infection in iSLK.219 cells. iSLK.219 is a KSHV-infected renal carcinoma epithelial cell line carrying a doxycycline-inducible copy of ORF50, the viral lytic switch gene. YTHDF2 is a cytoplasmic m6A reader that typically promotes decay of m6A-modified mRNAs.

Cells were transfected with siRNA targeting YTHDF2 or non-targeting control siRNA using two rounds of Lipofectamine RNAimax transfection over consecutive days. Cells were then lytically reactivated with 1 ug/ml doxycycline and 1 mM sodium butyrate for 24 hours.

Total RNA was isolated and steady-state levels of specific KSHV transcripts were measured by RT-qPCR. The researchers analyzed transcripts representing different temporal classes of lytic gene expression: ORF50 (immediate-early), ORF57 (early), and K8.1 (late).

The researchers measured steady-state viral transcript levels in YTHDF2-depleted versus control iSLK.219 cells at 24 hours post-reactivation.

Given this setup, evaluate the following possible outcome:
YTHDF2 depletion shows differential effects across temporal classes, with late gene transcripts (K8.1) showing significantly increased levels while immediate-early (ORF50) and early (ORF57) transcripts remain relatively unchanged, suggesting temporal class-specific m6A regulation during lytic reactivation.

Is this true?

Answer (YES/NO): NO